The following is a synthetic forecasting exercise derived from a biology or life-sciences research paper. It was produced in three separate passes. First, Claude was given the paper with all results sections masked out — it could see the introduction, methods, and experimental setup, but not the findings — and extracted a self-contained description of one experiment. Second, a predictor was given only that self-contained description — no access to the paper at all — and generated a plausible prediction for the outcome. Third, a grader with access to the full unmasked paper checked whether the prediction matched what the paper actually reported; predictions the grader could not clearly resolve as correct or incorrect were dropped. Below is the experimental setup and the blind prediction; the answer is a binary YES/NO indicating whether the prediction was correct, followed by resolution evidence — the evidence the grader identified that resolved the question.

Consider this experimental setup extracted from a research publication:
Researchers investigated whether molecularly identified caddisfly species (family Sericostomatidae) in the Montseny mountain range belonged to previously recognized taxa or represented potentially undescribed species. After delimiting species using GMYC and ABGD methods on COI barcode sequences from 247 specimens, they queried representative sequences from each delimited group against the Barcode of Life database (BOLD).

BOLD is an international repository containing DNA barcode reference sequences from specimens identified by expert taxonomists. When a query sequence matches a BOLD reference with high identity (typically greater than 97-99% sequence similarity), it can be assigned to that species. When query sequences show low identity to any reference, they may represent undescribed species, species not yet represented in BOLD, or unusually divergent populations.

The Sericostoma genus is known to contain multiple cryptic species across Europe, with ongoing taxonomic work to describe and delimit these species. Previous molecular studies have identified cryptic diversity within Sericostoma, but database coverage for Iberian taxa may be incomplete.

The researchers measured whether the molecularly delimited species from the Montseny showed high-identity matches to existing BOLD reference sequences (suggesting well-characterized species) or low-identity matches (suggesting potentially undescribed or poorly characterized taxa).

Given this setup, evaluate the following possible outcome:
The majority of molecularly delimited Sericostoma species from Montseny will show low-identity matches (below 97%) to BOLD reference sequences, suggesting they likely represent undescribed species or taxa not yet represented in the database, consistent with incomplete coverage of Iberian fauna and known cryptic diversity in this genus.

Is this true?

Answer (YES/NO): NO